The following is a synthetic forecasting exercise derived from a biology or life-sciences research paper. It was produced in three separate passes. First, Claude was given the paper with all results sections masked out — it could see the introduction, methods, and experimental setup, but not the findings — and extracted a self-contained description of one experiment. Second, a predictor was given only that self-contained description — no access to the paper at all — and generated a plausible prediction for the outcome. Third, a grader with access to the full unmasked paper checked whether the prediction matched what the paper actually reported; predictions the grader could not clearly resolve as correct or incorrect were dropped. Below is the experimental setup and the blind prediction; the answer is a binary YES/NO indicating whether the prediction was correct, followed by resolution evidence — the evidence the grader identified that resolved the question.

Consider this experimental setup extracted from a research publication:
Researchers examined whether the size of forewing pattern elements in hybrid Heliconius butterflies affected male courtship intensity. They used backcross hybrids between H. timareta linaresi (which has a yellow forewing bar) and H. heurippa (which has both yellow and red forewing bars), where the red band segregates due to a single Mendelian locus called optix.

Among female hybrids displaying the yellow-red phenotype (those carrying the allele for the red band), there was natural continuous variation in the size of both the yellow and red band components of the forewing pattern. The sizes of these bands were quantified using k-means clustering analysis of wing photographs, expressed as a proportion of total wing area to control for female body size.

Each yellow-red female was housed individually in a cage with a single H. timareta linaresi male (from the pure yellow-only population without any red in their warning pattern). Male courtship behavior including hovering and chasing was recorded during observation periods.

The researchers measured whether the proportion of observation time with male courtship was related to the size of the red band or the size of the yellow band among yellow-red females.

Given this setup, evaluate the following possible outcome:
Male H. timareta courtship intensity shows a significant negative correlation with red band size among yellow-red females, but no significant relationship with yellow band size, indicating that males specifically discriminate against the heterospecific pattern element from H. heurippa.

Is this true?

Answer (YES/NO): YES